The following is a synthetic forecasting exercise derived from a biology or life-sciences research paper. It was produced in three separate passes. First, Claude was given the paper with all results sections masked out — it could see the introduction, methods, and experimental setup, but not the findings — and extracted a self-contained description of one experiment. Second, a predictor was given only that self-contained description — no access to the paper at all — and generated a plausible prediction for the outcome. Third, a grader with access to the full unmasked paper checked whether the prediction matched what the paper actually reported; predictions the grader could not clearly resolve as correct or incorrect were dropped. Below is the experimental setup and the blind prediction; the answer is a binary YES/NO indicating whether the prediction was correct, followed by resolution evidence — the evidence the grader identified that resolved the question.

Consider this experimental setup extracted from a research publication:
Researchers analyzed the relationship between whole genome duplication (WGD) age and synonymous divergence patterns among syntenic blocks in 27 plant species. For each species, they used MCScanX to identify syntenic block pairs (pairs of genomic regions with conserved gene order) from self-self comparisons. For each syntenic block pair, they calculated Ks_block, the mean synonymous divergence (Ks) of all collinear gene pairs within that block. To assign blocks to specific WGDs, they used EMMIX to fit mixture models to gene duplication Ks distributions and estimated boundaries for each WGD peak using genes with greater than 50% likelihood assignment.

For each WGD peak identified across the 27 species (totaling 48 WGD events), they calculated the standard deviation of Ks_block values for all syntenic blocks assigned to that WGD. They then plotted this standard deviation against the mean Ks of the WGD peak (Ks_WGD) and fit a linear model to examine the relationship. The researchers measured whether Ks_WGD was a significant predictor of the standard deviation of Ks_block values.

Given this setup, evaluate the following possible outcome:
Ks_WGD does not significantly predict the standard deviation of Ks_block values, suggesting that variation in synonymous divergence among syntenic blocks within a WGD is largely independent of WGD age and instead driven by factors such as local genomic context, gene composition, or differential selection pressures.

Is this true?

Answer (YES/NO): NO